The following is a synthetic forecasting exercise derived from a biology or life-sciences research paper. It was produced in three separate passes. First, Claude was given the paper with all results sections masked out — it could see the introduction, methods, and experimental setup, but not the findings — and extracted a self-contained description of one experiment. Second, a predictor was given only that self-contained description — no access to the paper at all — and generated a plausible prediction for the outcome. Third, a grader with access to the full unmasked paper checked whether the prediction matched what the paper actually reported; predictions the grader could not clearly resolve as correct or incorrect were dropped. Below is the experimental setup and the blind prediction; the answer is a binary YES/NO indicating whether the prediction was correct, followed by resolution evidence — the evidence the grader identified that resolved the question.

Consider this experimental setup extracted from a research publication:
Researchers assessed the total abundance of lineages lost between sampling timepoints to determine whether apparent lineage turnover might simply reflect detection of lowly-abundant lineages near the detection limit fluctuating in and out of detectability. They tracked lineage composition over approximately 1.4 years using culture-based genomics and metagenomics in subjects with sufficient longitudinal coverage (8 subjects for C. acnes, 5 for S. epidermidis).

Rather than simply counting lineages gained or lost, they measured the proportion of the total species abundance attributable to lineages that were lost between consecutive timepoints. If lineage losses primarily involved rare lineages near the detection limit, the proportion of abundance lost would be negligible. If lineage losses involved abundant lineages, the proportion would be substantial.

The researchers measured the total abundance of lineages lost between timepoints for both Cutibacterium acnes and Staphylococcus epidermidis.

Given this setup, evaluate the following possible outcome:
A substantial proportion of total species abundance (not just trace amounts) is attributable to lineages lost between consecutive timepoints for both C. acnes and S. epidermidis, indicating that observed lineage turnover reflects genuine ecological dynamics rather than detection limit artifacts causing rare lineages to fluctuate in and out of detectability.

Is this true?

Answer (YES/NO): NO